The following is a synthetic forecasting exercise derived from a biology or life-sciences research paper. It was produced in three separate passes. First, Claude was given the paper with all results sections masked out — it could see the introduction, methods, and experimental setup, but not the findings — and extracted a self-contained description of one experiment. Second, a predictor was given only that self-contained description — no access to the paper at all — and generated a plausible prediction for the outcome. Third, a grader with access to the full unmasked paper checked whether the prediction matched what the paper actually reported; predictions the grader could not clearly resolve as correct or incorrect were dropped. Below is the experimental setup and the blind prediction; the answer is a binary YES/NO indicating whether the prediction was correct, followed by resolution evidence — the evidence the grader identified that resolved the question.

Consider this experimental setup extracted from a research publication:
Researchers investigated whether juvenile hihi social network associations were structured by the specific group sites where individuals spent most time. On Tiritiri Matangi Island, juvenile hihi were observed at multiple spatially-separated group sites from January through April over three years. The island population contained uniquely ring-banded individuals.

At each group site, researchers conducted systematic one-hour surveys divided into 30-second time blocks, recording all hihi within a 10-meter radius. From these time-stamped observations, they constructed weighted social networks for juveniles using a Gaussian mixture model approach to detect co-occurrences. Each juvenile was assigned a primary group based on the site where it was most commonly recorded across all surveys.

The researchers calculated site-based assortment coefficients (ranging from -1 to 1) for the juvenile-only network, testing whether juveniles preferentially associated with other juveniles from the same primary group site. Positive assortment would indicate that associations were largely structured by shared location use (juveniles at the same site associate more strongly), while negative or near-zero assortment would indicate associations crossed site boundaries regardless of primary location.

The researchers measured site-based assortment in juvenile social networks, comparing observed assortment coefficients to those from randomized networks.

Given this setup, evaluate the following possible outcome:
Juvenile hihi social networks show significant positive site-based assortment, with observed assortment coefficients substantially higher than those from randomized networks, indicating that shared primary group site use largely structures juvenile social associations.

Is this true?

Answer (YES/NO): YES